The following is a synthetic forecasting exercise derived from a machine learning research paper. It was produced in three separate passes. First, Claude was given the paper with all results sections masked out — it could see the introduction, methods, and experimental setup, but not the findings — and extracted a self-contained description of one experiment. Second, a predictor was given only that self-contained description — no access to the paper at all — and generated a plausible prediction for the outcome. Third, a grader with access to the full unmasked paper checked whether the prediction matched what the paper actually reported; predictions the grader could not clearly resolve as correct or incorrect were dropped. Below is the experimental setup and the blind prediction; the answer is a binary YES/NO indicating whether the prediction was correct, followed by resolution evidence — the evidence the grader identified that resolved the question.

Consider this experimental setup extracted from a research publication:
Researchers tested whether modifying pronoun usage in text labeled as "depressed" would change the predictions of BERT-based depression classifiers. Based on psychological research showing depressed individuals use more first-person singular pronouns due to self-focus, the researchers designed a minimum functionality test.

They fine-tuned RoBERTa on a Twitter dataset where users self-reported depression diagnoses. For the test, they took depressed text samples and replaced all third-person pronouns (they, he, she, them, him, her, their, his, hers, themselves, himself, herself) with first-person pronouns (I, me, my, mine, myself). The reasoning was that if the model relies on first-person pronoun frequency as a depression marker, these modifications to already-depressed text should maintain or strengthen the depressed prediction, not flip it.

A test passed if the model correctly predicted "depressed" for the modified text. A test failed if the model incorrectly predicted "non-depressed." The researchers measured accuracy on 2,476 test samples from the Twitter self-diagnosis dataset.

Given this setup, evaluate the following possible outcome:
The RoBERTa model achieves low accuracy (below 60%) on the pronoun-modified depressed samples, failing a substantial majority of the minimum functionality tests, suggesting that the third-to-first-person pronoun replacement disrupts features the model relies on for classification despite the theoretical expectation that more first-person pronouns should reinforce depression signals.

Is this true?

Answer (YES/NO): NO